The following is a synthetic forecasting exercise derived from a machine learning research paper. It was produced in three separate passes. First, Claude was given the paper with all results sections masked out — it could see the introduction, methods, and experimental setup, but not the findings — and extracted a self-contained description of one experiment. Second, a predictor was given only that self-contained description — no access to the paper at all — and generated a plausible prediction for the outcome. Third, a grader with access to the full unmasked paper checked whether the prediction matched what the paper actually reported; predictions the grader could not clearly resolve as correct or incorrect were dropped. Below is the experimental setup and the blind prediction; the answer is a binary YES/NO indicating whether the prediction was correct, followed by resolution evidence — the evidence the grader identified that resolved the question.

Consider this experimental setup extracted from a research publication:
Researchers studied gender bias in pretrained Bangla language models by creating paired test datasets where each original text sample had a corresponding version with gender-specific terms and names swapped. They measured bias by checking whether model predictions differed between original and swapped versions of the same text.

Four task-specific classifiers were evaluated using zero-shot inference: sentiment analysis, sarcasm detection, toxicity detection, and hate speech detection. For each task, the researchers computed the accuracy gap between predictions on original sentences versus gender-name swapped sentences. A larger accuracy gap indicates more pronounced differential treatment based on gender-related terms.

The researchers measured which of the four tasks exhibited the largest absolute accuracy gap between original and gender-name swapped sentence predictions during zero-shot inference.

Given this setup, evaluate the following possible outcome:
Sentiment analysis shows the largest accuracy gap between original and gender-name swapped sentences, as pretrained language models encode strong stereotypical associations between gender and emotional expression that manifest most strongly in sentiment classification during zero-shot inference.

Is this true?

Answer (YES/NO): NO